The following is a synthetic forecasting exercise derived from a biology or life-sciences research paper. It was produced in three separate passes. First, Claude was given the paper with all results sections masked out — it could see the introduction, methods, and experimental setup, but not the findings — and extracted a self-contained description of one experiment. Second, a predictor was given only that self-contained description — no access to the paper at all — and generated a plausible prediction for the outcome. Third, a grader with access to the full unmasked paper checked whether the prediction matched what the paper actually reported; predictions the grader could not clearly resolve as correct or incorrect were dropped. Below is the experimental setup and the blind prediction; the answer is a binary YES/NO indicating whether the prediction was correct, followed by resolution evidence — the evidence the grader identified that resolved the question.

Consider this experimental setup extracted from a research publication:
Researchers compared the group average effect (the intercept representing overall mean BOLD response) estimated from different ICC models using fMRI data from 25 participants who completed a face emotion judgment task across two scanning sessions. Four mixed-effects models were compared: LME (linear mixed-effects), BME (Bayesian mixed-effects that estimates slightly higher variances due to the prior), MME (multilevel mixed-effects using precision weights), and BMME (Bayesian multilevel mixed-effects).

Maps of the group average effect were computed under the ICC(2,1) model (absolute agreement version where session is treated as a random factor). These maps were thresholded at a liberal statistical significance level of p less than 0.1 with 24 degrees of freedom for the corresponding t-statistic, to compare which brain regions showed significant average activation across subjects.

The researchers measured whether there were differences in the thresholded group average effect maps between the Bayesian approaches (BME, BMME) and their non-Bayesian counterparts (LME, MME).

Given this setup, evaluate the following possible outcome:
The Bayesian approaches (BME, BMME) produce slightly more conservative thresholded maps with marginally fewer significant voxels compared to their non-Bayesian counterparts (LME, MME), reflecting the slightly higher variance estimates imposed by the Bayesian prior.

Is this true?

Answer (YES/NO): YES